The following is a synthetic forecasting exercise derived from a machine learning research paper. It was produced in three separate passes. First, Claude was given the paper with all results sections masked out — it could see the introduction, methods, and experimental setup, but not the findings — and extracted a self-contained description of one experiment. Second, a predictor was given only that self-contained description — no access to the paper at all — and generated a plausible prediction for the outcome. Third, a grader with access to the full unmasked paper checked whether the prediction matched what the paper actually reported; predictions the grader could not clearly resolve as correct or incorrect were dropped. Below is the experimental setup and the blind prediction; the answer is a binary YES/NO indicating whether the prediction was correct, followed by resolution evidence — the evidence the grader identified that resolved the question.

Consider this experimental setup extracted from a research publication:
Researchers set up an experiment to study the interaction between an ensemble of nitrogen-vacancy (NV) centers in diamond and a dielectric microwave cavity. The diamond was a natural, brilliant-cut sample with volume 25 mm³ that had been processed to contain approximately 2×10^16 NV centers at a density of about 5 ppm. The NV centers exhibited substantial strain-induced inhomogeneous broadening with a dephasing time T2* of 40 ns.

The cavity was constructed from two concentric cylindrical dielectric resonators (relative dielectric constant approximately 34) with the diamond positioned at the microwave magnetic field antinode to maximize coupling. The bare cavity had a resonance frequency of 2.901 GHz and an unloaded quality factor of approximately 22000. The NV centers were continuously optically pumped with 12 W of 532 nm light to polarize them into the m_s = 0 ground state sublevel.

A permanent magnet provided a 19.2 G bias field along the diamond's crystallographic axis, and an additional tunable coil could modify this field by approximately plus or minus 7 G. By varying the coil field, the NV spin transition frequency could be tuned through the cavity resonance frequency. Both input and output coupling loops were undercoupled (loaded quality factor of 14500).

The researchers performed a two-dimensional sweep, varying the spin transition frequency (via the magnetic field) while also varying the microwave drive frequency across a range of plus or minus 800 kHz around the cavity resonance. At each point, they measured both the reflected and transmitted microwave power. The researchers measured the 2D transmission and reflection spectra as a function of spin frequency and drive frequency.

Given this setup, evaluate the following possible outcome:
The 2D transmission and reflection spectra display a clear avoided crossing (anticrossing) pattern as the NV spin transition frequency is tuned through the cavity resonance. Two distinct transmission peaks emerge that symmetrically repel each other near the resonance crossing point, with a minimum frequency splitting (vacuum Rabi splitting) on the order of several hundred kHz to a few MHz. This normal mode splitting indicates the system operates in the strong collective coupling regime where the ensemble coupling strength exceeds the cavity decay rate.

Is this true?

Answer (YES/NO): YES